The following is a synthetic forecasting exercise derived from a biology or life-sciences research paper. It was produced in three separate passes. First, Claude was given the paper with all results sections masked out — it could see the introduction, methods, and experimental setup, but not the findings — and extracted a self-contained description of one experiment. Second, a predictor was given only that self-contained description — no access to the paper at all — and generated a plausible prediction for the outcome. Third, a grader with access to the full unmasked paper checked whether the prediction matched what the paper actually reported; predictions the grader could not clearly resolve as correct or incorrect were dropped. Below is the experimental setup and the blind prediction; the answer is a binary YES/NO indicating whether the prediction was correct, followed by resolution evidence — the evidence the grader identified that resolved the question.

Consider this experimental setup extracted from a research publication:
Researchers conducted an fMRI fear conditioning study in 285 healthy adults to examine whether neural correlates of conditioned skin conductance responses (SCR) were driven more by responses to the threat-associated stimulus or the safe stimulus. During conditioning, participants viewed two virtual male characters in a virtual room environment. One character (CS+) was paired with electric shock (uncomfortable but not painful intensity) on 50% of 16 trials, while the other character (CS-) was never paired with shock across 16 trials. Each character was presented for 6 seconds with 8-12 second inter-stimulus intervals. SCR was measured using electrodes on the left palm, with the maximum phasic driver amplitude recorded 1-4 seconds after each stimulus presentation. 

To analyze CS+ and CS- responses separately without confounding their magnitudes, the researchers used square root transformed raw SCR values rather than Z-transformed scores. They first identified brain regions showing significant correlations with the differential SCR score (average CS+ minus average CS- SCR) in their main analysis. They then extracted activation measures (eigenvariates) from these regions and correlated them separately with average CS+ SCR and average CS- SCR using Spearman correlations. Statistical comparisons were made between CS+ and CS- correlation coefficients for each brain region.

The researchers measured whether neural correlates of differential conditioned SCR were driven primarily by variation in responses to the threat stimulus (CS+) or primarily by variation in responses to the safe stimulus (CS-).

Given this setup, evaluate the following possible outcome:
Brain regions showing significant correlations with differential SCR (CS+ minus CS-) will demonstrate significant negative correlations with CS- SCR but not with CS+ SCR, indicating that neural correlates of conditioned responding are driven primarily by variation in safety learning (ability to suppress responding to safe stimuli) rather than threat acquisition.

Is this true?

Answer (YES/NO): NO